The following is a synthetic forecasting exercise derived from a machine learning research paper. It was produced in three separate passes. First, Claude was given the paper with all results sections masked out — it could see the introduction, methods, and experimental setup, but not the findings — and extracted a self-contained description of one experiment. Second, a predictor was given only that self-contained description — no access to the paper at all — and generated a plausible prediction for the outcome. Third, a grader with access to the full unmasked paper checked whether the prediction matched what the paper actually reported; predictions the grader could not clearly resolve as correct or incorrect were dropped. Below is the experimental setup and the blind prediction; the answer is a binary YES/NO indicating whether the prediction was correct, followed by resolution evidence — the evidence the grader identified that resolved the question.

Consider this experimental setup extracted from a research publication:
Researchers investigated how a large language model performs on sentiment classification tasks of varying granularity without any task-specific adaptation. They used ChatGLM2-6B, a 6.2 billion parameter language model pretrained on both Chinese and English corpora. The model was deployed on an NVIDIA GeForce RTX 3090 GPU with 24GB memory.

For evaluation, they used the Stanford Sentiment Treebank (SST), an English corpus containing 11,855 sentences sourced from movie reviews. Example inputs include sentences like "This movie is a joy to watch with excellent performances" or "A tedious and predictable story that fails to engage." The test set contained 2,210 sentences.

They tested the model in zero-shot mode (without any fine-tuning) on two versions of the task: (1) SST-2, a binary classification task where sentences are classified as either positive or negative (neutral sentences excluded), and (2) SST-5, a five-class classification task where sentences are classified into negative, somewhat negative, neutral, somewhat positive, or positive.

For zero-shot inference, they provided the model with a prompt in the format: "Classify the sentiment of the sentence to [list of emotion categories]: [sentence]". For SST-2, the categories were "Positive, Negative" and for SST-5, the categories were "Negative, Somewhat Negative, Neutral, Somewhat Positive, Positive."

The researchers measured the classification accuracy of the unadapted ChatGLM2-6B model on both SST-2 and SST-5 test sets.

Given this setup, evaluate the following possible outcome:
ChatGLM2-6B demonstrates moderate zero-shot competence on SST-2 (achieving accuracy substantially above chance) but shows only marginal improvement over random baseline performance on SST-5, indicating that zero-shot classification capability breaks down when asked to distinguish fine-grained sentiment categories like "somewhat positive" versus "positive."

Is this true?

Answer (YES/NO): NO